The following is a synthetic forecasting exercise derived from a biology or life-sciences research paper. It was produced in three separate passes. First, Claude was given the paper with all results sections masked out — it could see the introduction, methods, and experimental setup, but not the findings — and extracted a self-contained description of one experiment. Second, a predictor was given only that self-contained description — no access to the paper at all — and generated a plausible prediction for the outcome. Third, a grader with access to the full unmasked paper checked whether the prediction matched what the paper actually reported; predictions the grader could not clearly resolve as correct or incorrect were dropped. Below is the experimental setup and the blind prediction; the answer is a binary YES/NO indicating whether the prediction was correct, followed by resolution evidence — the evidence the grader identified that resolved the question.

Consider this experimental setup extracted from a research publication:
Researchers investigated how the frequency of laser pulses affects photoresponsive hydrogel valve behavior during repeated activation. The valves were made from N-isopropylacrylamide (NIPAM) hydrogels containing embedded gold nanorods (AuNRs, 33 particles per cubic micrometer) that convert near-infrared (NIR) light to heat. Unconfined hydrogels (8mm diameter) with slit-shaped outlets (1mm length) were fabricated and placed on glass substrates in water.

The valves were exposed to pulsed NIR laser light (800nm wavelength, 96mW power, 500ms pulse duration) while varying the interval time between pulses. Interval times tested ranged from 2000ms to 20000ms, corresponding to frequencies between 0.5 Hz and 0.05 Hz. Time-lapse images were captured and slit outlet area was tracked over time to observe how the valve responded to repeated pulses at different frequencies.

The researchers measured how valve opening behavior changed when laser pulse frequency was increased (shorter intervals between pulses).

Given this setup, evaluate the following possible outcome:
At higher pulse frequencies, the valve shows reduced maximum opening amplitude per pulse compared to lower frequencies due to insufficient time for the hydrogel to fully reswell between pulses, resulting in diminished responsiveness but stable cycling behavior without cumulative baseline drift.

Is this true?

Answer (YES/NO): NO